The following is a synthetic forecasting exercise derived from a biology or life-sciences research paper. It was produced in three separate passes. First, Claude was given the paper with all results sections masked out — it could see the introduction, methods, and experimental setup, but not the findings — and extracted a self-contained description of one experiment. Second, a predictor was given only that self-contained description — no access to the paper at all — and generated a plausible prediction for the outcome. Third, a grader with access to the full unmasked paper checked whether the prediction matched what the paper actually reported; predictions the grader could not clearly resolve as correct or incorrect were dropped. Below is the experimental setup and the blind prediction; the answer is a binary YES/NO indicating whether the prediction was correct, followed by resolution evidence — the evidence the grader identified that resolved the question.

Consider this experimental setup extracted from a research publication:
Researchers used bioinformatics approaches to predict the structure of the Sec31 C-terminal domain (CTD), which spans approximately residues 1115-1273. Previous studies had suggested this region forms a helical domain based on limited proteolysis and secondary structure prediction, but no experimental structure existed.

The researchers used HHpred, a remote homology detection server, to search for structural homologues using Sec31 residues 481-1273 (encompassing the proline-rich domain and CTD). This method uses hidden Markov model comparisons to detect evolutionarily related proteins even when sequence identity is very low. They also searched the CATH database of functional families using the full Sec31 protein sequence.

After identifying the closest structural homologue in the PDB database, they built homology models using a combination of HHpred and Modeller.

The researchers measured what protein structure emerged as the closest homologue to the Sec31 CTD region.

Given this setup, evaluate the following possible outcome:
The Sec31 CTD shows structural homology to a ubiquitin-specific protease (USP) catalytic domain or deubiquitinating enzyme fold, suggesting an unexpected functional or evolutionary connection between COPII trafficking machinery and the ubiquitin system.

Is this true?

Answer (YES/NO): NO